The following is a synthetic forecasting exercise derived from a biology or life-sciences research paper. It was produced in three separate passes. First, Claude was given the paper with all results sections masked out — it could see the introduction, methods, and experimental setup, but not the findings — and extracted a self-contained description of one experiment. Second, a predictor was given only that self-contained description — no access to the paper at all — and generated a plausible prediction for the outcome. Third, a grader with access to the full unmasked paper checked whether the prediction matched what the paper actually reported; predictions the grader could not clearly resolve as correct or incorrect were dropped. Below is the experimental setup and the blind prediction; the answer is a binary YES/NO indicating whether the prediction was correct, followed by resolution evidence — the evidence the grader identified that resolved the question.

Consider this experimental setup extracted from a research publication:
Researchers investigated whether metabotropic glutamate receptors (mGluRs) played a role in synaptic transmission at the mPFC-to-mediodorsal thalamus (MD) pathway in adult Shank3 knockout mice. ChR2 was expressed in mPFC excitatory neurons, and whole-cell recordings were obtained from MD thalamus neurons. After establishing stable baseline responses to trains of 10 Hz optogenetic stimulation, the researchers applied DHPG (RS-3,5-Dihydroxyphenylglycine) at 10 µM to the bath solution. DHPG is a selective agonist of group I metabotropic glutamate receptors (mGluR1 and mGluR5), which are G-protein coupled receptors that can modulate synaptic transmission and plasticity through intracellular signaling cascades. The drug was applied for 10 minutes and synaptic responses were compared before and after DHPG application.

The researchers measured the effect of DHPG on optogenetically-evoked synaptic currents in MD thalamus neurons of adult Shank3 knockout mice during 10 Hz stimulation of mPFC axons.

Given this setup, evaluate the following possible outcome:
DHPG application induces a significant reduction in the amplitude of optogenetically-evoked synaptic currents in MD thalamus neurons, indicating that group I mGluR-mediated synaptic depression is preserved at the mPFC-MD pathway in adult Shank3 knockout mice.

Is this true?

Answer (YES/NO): NO